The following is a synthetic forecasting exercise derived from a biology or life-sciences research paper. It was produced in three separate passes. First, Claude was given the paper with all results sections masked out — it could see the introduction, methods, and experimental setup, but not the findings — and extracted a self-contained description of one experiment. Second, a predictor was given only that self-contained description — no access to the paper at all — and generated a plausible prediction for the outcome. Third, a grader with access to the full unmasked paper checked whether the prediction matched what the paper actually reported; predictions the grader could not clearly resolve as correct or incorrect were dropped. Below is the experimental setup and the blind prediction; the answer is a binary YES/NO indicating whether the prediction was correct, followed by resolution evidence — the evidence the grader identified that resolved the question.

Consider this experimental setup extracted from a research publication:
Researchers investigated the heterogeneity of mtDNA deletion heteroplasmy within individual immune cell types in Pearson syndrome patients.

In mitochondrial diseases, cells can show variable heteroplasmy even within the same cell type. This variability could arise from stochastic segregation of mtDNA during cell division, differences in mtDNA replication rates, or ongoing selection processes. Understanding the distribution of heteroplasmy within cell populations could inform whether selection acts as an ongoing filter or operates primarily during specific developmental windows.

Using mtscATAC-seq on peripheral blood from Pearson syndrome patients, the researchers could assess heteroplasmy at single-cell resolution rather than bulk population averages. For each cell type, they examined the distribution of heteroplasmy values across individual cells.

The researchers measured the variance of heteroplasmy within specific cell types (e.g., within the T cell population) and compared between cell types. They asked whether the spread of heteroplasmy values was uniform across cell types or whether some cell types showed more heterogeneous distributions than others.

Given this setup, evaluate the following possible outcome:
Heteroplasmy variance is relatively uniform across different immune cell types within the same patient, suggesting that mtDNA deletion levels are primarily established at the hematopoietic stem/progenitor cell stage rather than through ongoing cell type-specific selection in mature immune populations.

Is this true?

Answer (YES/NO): NO